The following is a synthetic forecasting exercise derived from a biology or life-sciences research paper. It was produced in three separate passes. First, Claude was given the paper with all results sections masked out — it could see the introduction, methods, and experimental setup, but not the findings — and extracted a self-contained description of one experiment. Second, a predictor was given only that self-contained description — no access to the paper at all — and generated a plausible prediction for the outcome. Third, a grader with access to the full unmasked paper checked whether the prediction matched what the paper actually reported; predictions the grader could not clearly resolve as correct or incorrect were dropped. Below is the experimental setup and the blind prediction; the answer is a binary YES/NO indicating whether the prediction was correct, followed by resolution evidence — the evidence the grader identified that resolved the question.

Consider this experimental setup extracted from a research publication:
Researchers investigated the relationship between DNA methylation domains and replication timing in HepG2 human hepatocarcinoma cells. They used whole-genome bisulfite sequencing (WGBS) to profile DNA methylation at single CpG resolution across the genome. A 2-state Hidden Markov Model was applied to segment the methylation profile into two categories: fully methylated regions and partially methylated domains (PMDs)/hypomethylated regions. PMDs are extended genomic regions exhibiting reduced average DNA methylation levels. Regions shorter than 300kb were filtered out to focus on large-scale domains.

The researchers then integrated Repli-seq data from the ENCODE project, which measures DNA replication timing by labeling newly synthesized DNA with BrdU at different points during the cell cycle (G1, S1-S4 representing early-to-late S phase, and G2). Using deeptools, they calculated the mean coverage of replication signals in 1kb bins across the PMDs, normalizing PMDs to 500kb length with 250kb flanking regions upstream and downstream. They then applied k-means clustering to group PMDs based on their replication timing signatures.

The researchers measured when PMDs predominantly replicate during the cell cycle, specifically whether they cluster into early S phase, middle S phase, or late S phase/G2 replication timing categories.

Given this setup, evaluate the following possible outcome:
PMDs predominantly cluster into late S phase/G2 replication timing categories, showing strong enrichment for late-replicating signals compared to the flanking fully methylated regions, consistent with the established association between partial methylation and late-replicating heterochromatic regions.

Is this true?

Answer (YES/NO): NO